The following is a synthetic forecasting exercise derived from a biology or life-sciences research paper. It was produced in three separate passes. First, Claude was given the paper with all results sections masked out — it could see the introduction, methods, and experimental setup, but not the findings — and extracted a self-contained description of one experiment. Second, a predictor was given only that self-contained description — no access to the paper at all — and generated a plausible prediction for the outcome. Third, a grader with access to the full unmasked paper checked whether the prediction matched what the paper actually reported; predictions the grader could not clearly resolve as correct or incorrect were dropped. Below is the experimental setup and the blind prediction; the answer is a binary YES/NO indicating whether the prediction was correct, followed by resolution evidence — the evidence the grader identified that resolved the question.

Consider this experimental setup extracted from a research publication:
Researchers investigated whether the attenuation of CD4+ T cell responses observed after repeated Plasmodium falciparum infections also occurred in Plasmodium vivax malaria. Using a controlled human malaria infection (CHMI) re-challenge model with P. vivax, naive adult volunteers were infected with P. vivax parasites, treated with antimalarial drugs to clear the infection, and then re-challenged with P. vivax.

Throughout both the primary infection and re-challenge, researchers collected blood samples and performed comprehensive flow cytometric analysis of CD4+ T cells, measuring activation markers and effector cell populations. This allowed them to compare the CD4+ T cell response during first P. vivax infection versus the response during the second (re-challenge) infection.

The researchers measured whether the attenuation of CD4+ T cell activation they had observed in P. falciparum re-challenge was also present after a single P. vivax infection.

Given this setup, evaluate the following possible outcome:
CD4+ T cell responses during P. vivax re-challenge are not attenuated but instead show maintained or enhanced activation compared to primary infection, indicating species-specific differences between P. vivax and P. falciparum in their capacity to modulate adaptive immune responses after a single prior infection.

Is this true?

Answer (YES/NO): NO